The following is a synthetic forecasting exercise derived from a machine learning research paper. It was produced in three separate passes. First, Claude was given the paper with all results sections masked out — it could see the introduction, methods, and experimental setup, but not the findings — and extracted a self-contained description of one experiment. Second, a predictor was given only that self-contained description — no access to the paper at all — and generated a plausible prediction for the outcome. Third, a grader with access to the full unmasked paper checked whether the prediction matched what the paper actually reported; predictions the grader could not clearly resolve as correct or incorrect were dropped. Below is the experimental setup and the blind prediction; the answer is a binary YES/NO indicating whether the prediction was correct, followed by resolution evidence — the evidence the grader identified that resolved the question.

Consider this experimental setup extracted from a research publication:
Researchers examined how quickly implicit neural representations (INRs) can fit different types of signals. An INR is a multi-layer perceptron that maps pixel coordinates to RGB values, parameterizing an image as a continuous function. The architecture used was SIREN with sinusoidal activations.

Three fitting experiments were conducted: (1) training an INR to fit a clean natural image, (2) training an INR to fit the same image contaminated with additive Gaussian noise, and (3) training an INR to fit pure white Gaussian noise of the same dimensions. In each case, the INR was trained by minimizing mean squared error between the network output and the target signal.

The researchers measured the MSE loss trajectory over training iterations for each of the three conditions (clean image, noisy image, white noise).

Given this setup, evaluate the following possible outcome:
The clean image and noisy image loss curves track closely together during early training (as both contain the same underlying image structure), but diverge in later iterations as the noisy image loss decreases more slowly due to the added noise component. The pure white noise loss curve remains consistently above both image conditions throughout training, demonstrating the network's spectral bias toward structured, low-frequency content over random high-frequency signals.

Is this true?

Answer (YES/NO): NO